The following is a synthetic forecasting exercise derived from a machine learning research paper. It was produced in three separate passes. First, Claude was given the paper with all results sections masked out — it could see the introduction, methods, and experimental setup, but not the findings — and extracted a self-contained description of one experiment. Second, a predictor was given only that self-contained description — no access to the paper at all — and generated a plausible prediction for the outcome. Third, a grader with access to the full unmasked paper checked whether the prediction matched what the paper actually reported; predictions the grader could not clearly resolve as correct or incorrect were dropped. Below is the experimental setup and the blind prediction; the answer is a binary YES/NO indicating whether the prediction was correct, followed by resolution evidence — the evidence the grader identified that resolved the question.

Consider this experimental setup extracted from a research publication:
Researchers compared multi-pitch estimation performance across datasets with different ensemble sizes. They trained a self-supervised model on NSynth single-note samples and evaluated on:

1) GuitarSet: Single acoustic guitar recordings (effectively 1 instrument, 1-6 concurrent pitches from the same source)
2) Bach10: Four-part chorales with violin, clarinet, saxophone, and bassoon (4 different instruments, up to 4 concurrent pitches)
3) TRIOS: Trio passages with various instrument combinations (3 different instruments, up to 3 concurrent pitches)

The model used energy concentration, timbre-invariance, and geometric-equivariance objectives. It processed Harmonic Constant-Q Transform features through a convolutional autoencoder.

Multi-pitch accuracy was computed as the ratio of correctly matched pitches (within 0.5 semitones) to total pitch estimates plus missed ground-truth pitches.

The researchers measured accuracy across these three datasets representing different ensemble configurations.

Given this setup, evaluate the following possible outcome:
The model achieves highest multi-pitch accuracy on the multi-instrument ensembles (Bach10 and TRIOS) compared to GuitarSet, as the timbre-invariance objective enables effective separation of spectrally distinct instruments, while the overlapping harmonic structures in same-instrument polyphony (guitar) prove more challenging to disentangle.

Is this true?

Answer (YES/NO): NO